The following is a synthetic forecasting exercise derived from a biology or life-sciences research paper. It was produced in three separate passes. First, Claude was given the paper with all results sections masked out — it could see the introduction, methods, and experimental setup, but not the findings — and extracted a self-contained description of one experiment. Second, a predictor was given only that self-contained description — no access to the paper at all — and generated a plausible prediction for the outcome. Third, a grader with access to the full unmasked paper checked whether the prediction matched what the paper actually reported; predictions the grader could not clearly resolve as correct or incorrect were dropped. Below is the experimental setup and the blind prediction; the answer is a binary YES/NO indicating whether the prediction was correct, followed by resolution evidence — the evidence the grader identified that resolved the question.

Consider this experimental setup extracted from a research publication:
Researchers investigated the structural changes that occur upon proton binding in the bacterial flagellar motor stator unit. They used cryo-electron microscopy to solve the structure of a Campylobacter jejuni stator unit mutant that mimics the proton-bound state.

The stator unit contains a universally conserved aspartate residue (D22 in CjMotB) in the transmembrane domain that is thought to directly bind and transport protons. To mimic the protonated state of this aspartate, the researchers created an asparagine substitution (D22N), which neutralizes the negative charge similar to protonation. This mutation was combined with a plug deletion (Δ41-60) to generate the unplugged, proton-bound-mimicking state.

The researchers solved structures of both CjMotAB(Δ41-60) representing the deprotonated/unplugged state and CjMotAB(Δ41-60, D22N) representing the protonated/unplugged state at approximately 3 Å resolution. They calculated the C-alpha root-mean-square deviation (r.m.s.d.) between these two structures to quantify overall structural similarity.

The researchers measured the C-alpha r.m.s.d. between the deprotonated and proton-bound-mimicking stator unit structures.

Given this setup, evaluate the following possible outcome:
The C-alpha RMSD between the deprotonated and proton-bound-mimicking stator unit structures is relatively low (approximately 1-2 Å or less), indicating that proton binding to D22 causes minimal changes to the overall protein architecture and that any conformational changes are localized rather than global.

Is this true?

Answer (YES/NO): YES